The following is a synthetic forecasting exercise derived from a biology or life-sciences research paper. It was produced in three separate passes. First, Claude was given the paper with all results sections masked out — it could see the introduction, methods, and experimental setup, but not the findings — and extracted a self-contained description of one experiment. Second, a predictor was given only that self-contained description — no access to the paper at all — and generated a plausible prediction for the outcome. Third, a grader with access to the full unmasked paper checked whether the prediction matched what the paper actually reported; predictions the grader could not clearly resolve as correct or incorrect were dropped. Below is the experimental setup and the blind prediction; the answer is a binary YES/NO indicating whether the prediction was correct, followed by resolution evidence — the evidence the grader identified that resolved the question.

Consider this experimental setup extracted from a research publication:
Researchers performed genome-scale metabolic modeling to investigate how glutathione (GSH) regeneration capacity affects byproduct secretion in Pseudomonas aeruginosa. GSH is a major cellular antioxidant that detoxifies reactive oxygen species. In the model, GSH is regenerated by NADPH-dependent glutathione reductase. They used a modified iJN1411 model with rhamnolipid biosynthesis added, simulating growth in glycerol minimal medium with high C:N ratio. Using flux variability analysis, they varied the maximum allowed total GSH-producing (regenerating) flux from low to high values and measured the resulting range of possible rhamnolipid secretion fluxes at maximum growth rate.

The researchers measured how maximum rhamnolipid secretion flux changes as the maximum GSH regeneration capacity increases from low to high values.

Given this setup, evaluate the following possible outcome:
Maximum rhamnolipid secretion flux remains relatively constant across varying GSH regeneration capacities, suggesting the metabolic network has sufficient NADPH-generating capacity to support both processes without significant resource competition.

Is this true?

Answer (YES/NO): NO